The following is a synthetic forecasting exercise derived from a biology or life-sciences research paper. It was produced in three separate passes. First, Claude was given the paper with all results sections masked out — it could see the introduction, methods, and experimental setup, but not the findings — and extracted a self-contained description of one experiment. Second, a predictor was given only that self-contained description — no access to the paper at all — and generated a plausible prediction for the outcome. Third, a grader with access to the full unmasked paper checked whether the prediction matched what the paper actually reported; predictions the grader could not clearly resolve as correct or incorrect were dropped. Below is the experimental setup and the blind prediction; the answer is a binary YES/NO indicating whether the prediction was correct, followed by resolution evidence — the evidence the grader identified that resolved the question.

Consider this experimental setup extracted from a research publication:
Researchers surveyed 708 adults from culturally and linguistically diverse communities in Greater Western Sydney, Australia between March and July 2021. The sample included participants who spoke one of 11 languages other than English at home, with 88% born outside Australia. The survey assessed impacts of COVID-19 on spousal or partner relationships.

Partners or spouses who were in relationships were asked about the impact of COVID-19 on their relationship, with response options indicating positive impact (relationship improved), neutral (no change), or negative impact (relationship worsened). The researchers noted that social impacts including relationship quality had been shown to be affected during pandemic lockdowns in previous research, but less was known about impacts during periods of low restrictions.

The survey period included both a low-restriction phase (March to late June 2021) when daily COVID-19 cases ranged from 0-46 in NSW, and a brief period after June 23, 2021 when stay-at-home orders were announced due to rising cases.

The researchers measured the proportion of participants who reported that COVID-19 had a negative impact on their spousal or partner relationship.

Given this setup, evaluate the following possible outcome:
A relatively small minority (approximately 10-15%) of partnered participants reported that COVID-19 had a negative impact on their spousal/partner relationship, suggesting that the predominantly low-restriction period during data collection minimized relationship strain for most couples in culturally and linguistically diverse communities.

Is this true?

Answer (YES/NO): NO